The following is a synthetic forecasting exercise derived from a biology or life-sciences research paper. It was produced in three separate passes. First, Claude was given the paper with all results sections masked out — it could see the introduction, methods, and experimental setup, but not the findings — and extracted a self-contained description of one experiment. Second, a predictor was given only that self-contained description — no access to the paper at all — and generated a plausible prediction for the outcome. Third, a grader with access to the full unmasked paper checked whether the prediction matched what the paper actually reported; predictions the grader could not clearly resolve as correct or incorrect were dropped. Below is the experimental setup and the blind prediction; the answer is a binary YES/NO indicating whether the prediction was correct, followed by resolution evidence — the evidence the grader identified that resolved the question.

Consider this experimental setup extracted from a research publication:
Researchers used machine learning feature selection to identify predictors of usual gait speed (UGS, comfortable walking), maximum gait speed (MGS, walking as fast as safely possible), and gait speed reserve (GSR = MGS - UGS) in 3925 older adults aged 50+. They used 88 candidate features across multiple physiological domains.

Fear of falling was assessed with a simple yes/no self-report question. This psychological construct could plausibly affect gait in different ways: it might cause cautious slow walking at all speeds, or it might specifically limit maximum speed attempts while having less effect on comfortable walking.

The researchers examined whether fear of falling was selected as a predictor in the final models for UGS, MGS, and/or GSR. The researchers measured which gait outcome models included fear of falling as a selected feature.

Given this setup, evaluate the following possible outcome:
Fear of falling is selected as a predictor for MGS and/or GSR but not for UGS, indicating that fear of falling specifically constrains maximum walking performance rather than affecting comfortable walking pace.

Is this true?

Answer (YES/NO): YES